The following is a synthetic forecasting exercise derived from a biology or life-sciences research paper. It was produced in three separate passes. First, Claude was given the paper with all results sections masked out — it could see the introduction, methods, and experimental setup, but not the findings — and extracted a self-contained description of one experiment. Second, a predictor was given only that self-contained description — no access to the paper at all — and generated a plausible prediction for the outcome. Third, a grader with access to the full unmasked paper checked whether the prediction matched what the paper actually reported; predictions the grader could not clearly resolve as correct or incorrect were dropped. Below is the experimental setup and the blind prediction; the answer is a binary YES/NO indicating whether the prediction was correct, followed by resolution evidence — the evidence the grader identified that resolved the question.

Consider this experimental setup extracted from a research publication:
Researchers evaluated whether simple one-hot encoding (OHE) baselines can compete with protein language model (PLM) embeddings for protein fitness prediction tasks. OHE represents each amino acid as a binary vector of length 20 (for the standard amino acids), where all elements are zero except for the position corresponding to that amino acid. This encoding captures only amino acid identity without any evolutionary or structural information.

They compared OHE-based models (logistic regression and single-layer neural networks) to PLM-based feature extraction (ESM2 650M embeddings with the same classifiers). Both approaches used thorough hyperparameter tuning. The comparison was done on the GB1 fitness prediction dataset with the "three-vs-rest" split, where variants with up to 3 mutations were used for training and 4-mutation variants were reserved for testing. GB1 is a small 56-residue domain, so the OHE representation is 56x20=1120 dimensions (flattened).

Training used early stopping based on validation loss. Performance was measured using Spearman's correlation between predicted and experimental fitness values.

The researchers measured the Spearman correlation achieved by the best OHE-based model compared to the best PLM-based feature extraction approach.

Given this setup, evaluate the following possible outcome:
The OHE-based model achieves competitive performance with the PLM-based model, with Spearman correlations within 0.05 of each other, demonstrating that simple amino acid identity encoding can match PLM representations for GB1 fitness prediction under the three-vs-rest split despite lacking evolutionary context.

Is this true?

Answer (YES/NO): YES